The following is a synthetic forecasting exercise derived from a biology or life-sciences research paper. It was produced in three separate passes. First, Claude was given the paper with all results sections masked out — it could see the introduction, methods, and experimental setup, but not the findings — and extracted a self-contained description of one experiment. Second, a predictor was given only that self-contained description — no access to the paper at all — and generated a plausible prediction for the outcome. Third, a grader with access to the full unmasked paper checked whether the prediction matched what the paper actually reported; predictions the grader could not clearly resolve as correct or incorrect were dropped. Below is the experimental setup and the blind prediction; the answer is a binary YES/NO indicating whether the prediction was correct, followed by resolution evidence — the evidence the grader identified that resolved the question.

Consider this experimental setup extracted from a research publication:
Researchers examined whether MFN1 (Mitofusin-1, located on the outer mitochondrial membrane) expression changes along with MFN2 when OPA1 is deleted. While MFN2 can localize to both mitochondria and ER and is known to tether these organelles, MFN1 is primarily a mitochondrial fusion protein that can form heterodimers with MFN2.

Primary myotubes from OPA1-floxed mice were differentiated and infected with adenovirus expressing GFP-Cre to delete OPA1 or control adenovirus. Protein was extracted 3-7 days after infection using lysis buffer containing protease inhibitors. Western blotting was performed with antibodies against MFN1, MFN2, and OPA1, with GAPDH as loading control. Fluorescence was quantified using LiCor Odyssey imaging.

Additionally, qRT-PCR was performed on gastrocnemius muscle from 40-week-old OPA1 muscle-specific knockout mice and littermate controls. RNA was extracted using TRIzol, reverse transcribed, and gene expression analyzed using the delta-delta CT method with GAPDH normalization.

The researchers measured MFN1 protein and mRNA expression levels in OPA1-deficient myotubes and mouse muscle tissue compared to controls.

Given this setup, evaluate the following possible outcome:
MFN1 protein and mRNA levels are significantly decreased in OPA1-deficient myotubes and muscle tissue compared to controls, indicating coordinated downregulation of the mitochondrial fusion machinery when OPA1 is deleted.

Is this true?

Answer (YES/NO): NO